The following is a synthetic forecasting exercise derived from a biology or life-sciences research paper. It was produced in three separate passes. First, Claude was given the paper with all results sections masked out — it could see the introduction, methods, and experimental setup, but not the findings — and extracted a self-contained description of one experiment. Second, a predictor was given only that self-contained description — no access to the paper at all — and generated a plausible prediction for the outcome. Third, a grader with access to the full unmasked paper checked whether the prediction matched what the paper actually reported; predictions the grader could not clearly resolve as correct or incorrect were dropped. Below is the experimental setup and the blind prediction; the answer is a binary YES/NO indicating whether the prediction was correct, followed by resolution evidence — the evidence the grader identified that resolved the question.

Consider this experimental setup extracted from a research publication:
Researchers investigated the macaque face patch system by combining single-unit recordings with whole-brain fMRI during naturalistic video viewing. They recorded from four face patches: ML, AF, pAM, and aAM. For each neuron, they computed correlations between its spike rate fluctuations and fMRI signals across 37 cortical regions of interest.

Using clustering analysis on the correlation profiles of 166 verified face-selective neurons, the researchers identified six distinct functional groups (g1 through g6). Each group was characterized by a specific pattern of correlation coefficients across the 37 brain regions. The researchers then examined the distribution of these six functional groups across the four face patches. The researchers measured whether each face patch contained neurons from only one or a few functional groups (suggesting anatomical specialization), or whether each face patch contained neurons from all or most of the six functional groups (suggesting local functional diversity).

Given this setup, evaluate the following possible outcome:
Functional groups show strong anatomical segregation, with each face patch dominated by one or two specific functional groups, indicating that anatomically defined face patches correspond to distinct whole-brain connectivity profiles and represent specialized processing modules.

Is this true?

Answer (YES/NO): NO